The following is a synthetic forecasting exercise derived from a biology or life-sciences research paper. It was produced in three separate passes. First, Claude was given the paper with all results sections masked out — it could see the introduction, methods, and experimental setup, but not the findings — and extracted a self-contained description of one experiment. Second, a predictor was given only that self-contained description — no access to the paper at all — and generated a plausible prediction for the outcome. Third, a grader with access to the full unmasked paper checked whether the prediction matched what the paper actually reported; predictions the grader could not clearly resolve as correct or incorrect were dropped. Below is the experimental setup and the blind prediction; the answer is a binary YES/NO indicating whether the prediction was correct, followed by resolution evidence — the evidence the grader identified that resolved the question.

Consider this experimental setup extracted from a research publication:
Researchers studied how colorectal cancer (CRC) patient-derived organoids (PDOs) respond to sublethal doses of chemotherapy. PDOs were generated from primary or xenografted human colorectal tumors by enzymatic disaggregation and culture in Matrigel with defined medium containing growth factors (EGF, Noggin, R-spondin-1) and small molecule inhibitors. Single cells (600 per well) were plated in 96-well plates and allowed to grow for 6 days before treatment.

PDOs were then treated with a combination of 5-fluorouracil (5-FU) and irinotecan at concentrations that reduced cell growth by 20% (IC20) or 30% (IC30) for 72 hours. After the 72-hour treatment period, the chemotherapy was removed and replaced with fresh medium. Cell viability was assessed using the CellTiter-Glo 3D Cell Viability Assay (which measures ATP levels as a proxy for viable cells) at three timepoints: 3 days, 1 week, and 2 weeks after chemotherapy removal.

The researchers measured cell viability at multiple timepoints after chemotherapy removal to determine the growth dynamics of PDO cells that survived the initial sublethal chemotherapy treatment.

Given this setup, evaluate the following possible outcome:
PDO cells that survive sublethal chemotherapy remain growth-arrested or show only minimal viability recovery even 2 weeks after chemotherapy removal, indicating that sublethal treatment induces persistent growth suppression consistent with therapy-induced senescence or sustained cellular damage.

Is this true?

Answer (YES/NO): NO